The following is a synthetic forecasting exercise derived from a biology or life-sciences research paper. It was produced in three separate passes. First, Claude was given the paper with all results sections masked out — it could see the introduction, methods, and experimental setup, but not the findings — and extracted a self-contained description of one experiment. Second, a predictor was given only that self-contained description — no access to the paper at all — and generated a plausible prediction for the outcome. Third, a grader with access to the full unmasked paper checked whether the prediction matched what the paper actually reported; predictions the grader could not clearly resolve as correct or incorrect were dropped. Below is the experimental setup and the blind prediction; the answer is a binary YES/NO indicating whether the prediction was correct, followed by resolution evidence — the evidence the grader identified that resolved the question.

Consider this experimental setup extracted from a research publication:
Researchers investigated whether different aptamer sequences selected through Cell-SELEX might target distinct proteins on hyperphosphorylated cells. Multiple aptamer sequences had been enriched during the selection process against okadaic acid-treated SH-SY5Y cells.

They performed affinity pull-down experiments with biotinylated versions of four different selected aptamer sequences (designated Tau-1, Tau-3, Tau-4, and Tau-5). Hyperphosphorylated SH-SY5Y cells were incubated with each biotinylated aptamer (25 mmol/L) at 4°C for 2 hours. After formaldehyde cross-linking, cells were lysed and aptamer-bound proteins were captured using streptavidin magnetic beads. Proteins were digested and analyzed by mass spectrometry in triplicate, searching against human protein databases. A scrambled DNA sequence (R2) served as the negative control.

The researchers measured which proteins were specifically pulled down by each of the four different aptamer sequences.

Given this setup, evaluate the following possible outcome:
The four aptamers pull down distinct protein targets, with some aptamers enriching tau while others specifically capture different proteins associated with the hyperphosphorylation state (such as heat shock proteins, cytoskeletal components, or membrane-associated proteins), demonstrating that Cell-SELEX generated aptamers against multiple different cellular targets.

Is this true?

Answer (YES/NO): NO